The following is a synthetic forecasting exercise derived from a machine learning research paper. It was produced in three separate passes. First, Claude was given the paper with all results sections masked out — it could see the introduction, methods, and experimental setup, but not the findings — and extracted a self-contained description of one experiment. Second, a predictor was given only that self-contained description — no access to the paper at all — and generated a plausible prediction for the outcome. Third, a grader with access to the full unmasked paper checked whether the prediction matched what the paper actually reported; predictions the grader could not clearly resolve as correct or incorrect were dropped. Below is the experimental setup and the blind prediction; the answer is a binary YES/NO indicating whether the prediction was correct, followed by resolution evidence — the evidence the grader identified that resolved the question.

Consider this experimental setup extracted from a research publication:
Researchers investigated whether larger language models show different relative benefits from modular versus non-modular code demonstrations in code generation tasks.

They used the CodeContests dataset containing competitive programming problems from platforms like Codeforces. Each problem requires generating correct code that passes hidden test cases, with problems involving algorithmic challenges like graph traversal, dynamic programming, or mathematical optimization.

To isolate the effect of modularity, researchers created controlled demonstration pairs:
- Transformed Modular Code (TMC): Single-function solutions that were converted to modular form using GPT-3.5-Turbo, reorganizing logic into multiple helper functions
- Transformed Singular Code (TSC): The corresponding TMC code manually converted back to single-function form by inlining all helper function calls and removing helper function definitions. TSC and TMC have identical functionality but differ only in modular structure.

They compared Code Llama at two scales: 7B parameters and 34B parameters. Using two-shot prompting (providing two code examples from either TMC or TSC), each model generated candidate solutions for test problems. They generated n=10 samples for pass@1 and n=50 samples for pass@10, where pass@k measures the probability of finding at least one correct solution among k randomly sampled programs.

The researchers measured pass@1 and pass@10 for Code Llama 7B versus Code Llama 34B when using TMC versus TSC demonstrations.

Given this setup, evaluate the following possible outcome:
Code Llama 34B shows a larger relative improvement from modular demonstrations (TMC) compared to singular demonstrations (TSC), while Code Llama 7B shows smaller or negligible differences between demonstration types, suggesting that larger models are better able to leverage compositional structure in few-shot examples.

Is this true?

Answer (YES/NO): NO